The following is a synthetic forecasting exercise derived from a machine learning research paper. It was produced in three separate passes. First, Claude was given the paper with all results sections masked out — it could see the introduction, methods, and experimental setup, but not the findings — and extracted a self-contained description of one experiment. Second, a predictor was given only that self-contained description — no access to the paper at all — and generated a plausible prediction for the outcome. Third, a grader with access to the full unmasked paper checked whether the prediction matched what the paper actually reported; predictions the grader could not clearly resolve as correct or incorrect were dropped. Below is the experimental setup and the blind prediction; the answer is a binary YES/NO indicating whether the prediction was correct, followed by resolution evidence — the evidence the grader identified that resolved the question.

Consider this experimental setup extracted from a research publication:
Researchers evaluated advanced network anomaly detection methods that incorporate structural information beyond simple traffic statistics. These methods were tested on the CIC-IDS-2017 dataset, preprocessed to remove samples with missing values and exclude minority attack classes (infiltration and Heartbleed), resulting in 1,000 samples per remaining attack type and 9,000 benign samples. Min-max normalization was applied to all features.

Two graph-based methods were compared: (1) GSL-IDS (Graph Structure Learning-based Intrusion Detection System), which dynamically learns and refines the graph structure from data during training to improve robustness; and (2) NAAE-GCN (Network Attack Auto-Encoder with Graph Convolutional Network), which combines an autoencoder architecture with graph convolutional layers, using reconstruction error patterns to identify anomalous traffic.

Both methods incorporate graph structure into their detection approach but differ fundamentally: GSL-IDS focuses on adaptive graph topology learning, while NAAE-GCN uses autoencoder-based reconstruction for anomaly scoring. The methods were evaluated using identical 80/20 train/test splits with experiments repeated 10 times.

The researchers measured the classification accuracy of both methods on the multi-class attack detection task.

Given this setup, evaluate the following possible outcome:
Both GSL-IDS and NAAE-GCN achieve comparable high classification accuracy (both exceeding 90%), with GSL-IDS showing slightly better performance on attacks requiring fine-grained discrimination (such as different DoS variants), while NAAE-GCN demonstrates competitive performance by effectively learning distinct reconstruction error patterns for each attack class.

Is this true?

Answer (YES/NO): NO